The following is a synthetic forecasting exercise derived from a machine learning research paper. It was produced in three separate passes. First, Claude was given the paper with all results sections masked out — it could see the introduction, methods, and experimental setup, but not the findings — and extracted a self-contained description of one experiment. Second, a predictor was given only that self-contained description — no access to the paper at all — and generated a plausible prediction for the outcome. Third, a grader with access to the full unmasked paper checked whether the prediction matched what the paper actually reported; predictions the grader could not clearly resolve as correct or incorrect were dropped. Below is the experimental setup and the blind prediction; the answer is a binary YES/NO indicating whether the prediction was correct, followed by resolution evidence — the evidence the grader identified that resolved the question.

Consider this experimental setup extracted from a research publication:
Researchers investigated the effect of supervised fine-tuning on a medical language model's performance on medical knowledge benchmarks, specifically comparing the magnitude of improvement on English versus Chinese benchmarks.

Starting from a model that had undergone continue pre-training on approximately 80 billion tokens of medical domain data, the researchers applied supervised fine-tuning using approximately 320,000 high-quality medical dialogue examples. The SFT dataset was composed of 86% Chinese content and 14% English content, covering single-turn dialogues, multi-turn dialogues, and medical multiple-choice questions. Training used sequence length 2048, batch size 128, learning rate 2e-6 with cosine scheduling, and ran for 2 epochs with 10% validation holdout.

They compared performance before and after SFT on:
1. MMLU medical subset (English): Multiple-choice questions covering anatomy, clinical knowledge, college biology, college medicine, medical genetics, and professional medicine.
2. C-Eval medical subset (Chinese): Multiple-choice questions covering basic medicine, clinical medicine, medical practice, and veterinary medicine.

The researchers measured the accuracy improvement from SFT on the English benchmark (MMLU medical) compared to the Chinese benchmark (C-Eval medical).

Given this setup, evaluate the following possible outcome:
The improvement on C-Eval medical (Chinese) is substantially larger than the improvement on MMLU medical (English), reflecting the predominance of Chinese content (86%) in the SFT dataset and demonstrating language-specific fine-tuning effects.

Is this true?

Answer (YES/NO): NO